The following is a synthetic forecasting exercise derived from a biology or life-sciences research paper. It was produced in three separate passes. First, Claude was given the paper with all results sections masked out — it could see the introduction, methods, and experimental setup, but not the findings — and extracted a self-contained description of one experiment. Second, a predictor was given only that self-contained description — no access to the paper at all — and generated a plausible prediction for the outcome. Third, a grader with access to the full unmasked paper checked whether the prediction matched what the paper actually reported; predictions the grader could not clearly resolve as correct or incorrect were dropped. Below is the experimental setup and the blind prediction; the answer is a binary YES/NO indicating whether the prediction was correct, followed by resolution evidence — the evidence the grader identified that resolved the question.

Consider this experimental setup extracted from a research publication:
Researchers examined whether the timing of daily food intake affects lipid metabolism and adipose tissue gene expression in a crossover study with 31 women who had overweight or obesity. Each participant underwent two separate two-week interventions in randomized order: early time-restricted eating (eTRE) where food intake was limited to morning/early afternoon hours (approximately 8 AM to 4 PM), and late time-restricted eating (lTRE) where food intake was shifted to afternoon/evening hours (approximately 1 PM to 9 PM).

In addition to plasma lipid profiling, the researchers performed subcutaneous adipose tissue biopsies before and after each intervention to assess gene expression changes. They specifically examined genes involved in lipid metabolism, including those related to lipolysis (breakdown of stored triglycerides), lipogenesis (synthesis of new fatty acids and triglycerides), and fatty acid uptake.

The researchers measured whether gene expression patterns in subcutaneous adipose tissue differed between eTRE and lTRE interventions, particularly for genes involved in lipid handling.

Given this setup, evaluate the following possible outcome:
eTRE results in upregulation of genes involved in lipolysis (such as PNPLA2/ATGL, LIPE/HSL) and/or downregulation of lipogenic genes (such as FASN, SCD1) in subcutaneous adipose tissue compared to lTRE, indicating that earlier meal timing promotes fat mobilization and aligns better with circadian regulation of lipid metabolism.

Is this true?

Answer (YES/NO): NO